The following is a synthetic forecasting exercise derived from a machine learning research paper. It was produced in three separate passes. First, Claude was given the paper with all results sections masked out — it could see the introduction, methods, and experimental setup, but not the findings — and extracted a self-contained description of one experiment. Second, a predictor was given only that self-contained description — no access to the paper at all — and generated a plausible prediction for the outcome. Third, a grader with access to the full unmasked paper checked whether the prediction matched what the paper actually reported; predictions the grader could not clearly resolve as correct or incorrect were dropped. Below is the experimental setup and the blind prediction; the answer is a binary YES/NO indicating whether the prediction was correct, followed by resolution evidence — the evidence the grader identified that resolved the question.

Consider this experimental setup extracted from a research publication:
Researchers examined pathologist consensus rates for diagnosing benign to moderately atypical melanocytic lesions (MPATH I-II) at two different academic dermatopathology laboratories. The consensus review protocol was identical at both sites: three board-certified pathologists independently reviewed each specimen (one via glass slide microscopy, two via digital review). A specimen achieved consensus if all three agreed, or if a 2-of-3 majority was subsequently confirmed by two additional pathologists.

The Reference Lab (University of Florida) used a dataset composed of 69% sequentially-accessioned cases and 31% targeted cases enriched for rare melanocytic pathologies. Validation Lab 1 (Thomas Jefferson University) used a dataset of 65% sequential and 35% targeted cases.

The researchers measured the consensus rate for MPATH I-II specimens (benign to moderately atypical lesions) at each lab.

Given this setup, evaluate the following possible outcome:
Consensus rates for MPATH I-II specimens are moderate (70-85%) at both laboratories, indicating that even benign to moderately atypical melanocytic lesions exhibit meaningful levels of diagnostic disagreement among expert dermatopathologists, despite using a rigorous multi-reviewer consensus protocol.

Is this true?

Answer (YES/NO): YES